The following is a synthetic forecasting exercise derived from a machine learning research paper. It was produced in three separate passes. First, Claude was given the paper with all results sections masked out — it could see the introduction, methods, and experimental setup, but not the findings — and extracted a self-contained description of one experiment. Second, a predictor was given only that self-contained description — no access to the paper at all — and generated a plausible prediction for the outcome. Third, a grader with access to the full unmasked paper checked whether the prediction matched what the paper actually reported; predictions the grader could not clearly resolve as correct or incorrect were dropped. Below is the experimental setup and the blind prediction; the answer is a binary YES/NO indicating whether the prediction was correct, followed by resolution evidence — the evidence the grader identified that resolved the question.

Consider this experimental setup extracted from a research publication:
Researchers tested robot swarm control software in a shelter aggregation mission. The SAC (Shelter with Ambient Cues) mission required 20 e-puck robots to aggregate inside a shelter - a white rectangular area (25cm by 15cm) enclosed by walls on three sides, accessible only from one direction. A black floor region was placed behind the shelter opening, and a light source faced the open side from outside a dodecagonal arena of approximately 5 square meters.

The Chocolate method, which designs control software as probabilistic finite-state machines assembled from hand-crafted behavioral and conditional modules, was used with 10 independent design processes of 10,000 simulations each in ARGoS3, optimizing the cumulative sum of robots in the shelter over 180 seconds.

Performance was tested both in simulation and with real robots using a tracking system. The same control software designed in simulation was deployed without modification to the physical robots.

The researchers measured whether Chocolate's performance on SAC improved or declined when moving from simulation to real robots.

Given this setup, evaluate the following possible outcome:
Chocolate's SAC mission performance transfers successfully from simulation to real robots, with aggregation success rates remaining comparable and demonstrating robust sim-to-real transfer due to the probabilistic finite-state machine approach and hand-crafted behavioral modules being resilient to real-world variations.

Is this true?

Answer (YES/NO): NO